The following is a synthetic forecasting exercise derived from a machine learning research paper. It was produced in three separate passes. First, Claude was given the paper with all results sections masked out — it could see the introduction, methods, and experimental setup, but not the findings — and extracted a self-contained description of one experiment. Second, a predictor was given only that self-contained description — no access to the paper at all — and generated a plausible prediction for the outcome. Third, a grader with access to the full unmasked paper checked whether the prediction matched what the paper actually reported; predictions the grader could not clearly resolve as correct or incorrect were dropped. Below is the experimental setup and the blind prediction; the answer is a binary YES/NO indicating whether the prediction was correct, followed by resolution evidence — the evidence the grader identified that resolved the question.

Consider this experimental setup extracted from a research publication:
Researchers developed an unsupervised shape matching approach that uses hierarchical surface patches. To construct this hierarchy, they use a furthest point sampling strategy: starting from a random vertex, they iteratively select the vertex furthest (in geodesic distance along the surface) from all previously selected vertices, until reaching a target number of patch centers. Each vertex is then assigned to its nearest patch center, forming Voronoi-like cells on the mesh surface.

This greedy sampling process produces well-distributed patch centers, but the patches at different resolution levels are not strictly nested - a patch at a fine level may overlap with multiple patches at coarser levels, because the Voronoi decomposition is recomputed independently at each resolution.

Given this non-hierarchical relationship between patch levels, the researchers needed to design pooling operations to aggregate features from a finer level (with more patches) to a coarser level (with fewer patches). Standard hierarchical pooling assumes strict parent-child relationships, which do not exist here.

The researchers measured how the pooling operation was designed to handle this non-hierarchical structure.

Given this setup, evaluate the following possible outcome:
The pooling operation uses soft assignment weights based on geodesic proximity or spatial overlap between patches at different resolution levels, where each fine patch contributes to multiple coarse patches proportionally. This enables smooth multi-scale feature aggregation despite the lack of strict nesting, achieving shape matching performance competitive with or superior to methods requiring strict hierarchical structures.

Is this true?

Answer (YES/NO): NO